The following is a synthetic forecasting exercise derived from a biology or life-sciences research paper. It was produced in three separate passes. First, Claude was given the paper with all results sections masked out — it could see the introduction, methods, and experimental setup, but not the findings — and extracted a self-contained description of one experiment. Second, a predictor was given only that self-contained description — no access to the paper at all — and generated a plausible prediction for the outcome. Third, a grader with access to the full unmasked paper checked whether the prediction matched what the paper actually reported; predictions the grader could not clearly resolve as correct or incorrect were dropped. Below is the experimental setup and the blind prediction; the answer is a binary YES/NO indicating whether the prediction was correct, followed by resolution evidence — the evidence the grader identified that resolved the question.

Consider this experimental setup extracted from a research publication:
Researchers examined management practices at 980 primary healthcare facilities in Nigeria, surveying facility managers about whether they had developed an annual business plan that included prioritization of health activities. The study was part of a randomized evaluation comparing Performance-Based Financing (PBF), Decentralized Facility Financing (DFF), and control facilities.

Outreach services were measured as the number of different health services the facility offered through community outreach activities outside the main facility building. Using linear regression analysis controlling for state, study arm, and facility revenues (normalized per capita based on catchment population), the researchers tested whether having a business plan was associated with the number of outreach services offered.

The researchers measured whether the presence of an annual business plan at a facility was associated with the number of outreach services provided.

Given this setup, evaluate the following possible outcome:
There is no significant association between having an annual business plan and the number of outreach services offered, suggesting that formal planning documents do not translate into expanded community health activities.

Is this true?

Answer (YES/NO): NO